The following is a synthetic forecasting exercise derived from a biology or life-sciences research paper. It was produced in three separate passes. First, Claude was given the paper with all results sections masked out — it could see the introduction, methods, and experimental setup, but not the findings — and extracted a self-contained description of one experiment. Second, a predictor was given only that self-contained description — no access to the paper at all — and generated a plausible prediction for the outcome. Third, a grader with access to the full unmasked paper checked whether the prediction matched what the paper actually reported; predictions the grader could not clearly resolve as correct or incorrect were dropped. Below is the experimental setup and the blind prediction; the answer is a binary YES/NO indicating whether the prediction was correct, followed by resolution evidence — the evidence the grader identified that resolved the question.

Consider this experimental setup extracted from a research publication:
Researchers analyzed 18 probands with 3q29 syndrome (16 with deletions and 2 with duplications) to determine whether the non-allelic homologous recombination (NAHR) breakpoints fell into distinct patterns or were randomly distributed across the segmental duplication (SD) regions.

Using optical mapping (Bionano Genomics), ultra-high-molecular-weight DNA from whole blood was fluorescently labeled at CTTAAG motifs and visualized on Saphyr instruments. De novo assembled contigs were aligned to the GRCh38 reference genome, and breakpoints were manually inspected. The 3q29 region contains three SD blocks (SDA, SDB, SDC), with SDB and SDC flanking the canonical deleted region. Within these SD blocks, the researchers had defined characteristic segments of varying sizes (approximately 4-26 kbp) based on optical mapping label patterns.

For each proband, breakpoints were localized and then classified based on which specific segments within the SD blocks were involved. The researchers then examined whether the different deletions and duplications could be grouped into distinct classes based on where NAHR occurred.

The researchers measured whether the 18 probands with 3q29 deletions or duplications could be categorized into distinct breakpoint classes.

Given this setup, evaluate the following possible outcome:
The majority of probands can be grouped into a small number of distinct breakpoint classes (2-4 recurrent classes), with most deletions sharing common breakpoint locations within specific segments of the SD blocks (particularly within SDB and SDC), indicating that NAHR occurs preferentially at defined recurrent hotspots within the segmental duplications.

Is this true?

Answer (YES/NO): YES